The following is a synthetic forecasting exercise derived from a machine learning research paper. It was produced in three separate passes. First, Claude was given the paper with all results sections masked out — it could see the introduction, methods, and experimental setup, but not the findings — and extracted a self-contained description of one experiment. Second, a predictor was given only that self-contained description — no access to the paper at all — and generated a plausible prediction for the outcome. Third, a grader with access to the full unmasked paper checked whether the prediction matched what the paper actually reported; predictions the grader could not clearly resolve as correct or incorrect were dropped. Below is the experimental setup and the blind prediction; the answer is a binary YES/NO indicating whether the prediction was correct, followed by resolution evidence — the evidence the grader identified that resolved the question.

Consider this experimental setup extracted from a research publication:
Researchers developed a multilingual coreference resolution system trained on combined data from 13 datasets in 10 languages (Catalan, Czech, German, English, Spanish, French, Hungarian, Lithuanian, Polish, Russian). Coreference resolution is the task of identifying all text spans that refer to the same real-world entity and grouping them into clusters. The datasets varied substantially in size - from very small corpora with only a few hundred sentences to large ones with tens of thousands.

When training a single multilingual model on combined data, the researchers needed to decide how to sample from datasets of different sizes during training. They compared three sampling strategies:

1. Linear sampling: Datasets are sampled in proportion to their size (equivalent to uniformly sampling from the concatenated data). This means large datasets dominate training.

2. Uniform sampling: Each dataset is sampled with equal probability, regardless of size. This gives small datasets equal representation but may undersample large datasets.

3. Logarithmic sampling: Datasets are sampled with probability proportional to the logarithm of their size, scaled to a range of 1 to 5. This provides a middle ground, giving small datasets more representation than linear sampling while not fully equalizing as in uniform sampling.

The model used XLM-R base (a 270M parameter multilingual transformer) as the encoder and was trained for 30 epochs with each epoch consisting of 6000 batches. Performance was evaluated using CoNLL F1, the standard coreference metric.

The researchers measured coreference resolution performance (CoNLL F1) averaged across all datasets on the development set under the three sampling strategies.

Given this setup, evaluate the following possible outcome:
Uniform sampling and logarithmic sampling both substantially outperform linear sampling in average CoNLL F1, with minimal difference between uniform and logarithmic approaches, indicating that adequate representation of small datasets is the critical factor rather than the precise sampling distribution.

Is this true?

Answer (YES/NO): NO